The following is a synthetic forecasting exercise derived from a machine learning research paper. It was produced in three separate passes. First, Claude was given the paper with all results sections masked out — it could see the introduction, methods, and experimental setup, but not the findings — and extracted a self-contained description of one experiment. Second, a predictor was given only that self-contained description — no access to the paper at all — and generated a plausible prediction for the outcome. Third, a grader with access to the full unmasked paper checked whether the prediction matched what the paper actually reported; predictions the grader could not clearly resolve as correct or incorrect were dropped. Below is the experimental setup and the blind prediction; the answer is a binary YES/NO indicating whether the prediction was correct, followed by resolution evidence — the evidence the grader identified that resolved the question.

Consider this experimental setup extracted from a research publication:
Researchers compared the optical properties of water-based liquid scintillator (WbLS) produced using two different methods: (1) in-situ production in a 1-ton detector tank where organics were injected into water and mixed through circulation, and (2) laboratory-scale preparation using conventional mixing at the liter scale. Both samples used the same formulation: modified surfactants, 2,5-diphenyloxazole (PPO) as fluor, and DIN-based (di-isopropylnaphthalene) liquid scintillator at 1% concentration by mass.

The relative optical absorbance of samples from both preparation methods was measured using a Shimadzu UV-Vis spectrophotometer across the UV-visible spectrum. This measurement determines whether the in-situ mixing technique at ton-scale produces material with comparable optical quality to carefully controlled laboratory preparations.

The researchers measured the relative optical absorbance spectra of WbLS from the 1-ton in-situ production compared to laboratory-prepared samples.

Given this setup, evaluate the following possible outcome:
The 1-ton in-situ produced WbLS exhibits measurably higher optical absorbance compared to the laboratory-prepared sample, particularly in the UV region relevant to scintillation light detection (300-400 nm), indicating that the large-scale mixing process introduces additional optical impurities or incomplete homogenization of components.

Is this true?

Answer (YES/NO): NO